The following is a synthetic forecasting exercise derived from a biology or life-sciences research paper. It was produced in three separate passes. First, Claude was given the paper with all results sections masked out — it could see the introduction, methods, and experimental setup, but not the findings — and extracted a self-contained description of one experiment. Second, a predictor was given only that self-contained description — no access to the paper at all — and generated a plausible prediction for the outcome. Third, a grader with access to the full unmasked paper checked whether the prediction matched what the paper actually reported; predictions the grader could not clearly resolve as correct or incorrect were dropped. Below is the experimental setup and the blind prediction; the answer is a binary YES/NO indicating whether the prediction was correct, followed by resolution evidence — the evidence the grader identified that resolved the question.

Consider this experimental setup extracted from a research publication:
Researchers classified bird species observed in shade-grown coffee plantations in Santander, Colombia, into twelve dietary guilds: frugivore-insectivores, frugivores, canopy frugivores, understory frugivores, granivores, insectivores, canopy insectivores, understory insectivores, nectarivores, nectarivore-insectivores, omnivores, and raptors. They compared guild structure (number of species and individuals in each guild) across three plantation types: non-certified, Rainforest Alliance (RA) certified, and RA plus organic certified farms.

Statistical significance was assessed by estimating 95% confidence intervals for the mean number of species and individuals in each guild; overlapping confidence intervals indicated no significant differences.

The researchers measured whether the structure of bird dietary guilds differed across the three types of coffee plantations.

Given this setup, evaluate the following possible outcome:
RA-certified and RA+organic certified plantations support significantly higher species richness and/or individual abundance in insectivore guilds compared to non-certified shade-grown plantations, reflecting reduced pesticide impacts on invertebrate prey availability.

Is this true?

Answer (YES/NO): NO